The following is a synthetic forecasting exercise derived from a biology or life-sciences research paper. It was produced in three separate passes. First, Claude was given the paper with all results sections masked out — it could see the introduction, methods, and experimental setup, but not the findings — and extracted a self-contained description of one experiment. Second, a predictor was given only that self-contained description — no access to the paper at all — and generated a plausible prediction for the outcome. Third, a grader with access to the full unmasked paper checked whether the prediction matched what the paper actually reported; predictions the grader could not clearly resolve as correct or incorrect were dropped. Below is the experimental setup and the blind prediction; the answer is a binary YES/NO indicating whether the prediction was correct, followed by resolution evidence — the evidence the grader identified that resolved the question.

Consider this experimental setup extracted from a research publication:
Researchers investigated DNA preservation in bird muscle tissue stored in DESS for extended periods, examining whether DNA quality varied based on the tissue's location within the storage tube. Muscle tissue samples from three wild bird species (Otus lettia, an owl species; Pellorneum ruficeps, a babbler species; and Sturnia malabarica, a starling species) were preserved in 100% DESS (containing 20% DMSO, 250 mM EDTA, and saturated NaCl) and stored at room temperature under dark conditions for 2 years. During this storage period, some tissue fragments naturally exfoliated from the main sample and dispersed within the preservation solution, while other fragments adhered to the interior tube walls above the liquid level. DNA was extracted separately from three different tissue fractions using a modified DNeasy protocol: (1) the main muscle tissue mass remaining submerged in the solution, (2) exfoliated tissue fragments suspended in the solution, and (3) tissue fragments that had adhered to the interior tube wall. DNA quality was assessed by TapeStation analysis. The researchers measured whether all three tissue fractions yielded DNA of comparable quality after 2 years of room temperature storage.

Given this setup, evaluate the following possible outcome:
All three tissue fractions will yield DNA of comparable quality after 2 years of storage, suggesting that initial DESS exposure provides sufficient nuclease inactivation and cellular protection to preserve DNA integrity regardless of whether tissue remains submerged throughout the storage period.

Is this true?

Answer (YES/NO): YES